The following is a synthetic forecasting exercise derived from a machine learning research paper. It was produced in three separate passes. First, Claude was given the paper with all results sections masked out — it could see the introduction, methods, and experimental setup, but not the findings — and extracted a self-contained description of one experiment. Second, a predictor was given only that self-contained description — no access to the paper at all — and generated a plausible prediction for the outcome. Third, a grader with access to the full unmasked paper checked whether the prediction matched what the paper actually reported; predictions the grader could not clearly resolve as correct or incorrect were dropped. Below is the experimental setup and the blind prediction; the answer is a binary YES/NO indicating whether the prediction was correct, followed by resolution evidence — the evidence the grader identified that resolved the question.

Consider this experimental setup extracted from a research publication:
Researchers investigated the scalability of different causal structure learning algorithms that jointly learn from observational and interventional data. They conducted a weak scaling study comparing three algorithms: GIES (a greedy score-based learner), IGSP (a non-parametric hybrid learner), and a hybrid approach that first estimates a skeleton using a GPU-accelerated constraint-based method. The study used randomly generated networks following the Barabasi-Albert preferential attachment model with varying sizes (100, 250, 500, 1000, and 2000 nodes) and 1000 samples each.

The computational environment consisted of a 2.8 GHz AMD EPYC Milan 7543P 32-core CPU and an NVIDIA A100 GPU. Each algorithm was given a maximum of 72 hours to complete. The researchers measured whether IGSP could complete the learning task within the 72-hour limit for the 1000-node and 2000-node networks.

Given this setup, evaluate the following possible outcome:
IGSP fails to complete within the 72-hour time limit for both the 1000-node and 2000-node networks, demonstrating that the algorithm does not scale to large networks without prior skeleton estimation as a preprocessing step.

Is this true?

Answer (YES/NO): YES